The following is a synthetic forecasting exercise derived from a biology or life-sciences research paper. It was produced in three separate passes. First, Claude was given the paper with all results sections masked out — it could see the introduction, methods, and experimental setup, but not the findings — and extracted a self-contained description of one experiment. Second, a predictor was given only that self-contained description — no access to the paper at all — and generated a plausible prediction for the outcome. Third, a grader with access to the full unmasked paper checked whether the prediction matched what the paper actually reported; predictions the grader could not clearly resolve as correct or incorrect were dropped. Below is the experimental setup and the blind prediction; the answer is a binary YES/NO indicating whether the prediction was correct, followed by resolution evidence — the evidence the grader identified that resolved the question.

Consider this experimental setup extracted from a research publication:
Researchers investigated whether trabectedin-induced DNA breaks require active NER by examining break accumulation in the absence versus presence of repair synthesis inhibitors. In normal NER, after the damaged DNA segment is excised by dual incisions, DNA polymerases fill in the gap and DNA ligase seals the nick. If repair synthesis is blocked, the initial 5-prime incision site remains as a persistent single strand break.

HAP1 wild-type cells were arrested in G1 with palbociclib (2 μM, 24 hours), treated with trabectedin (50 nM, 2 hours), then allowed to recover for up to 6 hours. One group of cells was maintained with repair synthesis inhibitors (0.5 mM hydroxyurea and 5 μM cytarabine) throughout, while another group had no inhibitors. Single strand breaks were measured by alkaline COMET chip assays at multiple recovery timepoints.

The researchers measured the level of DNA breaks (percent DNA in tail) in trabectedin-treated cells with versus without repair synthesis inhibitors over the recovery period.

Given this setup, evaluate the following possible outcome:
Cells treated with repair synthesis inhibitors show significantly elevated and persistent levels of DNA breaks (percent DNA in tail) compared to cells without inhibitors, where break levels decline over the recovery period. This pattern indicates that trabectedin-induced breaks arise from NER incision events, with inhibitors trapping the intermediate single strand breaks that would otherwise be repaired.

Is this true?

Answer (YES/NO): NO